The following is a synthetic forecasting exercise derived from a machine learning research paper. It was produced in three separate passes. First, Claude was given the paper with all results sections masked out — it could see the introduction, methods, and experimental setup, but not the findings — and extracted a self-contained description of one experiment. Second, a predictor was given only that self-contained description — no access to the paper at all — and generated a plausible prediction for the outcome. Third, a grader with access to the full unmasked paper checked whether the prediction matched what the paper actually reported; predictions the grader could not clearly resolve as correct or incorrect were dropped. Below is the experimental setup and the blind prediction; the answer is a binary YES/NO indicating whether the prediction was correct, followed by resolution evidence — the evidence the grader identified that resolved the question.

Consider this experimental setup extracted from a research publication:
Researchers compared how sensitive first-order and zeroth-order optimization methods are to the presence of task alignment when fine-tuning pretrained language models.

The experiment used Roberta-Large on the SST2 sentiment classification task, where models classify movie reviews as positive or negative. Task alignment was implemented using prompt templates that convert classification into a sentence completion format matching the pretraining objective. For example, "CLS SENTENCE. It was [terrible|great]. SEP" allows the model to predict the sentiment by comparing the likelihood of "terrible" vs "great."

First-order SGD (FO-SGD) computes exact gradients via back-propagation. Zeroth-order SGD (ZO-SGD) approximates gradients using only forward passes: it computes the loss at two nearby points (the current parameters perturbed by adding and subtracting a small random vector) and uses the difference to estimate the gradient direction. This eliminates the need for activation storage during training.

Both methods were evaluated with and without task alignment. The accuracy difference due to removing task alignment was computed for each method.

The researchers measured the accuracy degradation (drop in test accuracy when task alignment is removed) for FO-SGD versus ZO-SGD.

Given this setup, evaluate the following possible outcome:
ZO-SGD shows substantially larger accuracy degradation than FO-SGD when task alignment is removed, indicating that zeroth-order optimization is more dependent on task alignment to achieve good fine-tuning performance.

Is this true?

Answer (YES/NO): YES